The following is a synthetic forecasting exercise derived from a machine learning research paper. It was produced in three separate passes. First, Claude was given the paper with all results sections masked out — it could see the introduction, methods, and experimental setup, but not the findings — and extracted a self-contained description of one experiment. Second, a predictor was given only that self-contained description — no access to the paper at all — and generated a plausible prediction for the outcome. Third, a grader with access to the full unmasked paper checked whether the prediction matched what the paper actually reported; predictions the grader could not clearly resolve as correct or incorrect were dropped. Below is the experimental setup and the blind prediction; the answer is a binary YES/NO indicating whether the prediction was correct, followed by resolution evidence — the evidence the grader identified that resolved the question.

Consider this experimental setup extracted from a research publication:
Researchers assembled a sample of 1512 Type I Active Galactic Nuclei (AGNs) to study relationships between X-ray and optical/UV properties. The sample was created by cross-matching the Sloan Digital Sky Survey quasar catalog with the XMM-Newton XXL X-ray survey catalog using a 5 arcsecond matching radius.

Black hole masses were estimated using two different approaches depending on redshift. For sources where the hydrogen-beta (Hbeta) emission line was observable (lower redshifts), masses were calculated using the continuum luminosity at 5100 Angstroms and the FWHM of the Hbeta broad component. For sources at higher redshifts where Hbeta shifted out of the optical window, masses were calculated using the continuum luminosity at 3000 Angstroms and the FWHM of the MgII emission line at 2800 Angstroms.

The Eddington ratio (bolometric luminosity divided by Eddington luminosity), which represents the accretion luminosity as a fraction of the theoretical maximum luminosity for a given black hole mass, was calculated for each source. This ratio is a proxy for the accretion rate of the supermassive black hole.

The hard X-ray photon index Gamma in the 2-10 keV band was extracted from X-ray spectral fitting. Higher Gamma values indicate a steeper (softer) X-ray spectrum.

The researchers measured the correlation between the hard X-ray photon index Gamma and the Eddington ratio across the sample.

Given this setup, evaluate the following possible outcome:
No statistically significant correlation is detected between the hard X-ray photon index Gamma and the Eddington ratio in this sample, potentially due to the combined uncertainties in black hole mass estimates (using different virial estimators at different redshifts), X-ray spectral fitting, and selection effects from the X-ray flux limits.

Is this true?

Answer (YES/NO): NO